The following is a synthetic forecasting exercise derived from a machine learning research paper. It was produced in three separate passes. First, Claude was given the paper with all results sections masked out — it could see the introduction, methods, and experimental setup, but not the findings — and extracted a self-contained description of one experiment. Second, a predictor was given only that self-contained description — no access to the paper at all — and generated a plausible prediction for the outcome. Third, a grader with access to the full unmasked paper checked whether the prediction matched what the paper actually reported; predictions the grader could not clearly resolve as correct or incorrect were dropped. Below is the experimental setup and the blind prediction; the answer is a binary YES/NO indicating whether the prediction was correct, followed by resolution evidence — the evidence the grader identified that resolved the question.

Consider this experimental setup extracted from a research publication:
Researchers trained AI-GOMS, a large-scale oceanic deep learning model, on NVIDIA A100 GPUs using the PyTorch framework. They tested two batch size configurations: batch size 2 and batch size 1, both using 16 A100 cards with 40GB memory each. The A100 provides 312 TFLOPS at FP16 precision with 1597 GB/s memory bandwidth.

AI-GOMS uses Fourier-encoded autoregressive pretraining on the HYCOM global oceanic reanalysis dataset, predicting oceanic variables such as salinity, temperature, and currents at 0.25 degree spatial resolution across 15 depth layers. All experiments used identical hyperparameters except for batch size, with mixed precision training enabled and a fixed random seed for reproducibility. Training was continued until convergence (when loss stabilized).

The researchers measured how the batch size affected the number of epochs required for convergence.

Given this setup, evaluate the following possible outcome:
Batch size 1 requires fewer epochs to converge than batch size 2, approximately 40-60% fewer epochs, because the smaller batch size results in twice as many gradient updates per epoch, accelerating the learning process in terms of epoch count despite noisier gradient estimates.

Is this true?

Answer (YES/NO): NO